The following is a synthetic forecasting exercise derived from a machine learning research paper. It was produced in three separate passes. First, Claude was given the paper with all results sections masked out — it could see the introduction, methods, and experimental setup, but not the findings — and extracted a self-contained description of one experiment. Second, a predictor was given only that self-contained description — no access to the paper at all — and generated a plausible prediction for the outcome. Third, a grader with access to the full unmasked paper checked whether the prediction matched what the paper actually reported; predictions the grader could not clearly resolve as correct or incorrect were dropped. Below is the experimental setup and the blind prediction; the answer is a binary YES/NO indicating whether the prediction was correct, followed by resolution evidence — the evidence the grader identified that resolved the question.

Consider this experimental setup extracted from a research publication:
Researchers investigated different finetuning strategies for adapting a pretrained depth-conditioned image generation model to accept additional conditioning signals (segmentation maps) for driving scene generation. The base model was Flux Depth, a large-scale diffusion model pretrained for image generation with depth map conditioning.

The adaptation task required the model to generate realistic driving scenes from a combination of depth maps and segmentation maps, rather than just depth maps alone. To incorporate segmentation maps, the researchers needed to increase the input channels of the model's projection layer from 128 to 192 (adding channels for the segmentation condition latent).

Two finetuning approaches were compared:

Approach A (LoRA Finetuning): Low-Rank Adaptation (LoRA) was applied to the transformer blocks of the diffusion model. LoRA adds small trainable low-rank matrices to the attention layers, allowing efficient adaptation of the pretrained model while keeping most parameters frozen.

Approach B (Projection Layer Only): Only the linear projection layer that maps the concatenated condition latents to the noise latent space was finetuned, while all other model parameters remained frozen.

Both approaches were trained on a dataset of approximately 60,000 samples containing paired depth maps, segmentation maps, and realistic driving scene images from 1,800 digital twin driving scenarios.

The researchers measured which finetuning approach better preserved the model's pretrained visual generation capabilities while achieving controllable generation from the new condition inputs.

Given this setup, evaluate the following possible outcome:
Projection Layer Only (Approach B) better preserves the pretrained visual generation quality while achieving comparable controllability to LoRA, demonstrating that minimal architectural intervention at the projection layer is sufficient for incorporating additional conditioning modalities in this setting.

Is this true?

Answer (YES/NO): NO